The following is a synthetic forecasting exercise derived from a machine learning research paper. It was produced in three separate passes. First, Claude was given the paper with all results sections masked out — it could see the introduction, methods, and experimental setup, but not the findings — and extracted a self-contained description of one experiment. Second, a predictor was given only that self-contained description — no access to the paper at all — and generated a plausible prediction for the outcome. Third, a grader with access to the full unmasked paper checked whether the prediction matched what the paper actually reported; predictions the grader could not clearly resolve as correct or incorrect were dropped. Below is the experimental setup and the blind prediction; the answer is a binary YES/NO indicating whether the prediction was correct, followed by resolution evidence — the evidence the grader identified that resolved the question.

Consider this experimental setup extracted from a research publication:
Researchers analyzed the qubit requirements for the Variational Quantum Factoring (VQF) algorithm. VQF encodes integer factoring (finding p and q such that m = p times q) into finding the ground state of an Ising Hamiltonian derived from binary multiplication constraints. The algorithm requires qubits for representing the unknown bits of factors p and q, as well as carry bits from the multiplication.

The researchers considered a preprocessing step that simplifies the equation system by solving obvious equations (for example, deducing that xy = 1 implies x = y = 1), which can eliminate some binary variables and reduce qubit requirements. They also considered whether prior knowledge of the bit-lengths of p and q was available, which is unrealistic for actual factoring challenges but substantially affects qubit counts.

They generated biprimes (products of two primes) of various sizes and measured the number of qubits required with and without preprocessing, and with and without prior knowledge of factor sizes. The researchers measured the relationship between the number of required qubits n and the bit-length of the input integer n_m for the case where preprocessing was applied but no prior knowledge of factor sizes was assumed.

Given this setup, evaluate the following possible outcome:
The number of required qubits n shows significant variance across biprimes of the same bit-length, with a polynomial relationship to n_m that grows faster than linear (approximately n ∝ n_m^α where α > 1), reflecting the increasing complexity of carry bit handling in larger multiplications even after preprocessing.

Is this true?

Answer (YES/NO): NO